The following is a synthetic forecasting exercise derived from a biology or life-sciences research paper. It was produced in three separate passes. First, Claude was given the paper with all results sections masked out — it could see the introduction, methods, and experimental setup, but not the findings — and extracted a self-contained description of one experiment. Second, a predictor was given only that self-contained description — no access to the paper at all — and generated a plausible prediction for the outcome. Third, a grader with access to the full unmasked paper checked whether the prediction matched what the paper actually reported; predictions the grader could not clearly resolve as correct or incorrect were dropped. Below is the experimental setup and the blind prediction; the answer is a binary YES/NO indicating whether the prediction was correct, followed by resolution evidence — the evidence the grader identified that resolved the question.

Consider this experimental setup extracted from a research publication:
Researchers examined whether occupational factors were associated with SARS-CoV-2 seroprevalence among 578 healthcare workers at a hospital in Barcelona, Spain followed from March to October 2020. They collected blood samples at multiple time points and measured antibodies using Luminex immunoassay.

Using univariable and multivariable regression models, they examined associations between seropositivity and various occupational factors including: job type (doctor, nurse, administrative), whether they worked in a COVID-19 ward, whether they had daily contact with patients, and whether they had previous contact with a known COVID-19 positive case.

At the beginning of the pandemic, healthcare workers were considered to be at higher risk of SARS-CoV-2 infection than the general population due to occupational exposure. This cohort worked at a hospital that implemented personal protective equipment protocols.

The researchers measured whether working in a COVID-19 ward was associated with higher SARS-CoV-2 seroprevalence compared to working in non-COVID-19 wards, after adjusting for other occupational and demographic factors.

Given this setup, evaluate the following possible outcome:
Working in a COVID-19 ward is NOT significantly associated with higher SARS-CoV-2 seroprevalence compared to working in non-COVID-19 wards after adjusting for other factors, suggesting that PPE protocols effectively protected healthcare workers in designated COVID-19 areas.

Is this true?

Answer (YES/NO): YES